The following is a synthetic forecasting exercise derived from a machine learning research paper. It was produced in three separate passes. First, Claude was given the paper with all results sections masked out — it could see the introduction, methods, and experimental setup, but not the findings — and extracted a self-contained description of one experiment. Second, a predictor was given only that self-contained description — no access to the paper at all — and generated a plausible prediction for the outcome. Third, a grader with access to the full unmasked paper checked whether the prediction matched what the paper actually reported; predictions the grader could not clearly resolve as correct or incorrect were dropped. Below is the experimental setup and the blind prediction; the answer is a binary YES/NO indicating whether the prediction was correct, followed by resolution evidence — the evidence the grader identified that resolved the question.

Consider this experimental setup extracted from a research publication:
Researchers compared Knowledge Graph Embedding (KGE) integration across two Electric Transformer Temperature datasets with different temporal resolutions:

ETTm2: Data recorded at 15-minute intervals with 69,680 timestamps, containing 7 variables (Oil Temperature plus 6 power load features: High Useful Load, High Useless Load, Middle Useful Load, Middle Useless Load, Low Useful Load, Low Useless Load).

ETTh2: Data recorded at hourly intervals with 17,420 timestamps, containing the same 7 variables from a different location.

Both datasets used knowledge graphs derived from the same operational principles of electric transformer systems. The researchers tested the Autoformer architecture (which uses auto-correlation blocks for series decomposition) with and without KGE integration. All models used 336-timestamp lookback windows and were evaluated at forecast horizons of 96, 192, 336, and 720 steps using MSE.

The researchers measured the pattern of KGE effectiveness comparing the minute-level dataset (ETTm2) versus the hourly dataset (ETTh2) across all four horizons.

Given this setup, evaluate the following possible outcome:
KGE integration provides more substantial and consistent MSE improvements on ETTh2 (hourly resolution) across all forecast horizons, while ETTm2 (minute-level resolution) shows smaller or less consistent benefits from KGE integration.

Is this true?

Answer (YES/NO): NO